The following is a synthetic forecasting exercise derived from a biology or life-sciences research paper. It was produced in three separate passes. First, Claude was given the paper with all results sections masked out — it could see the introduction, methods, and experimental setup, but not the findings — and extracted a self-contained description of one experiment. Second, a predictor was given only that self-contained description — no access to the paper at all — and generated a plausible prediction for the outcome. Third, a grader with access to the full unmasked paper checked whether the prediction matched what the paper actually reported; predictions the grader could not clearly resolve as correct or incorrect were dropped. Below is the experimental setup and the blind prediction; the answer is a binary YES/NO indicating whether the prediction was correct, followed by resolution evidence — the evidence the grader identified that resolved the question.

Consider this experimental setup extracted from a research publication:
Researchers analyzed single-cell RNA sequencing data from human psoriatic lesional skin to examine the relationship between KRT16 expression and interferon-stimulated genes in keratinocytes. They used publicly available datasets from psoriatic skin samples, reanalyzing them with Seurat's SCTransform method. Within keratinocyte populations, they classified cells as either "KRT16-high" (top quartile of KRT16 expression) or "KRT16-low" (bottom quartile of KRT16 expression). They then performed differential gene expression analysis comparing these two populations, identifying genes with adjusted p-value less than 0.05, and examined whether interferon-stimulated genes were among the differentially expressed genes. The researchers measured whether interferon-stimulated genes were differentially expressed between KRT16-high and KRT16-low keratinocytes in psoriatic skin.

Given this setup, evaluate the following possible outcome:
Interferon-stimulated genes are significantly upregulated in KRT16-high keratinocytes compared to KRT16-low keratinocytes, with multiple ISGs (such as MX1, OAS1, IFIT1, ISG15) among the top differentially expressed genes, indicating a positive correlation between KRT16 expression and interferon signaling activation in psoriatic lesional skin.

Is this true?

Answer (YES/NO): NO